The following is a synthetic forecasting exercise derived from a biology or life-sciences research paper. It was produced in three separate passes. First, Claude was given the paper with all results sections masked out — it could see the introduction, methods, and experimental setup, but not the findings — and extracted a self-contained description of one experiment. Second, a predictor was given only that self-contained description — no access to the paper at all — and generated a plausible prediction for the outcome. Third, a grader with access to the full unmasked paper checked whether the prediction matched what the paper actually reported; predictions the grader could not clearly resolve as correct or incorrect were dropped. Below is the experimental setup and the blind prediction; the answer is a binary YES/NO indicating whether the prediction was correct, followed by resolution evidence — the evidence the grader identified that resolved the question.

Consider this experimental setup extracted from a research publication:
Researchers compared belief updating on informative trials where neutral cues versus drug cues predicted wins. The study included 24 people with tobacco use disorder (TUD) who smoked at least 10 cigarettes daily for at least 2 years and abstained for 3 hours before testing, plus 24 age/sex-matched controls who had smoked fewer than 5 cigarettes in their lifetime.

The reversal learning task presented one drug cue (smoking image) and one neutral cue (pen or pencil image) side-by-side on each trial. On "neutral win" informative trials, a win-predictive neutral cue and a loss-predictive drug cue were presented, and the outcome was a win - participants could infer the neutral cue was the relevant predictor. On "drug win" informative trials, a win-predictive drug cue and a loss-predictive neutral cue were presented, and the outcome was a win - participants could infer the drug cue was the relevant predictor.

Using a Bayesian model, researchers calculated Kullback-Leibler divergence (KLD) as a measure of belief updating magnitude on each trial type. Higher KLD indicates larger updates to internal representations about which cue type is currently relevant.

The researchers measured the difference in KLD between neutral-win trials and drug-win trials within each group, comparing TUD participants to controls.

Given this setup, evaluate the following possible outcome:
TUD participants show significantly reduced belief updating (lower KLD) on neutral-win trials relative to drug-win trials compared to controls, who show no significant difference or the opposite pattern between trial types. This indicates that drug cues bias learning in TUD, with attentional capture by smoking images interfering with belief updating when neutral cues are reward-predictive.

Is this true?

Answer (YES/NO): NO